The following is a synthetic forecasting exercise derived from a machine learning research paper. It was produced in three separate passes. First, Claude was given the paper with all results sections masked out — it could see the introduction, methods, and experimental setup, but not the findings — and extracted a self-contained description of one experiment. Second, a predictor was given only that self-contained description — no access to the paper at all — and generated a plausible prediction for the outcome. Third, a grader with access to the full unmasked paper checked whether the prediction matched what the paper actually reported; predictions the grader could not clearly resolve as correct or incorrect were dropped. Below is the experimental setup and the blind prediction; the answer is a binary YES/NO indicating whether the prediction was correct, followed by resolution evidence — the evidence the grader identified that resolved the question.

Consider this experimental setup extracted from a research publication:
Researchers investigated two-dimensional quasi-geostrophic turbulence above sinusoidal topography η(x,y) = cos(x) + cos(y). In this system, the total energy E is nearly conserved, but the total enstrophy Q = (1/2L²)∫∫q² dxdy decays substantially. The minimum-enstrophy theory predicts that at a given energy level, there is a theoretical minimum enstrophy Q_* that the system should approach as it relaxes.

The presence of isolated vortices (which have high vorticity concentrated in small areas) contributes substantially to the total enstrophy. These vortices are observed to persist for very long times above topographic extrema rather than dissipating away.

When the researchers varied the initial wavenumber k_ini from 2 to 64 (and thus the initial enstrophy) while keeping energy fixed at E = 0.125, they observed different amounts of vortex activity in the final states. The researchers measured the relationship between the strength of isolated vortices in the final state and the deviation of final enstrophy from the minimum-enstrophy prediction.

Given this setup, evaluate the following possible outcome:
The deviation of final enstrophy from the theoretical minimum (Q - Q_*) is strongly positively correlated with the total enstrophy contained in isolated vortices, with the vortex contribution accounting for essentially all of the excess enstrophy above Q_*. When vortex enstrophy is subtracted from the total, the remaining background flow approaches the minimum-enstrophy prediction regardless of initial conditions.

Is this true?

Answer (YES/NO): NO